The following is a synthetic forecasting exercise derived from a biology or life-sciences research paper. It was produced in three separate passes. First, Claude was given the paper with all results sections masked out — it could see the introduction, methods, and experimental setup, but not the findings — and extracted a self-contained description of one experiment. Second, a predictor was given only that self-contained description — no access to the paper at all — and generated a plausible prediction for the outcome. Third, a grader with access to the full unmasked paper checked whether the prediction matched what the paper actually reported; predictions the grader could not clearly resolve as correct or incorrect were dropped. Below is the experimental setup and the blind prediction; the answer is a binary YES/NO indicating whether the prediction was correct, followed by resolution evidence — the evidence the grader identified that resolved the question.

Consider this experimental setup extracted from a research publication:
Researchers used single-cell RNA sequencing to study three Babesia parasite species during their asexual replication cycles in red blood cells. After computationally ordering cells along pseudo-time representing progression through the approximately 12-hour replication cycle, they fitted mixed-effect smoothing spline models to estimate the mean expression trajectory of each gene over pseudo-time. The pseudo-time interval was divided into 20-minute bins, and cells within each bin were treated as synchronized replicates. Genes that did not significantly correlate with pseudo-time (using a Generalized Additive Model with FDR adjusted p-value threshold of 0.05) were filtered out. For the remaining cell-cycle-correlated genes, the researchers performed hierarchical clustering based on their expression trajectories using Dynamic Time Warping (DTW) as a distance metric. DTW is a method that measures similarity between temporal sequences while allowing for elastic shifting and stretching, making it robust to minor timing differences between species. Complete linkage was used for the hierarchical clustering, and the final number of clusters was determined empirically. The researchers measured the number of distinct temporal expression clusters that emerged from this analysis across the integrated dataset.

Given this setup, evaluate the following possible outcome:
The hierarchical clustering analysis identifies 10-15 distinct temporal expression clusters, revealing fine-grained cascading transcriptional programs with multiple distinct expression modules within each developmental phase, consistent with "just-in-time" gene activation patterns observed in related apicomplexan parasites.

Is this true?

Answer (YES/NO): NO